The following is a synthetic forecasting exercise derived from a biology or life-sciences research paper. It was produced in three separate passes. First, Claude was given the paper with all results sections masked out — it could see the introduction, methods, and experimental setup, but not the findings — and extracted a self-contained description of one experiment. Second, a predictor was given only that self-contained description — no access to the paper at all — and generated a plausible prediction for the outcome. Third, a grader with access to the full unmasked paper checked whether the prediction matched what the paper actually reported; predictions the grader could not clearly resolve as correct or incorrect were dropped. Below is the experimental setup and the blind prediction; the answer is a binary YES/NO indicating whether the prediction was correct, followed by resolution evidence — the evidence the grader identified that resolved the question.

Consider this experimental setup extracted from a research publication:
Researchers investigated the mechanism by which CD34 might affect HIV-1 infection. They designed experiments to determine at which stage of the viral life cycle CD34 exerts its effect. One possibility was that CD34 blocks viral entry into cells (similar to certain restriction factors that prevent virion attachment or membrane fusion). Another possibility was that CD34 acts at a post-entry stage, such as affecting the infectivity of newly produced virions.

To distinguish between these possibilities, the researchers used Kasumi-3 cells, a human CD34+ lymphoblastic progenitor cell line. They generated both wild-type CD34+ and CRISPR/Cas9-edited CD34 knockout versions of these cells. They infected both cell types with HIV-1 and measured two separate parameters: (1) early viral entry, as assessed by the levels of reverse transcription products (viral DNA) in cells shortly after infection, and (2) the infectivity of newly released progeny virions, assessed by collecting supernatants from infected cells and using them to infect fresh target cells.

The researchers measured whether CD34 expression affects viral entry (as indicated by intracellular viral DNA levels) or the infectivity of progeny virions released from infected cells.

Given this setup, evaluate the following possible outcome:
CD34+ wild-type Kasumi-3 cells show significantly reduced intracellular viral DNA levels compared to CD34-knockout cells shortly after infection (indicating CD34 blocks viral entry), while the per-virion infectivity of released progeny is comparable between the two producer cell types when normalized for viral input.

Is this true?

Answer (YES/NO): NO